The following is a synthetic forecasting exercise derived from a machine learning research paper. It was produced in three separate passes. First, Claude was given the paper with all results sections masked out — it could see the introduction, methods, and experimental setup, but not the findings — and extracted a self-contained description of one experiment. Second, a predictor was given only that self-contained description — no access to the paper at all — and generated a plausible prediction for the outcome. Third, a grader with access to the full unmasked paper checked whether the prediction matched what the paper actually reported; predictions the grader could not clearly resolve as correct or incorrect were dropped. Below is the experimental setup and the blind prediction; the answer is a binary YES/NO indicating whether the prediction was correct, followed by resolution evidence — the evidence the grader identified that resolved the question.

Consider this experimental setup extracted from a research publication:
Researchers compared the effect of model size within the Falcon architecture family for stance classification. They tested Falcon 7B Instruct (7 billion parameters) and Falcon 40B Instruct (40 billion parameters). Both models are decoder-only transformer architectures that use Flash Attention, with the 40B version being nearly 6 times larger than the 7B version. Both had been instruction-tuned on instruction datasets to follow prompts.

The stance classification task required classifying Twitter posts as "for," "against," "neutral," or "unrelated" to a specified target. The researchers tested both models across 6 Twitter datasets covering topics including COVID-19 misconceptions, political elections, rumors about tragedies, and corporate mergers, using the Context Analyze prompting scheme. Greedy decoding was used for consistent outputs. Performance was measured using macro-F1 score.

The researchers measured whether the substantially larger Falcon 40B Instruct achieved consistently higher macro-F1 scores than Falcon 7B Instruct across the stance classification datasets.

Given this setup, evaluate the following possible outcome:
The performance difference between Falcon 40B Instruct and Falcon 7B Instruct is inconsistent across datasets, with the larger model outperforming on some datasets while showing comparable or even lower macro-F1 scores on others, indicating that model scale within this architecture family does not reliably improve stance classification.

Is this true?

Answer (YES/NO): NO